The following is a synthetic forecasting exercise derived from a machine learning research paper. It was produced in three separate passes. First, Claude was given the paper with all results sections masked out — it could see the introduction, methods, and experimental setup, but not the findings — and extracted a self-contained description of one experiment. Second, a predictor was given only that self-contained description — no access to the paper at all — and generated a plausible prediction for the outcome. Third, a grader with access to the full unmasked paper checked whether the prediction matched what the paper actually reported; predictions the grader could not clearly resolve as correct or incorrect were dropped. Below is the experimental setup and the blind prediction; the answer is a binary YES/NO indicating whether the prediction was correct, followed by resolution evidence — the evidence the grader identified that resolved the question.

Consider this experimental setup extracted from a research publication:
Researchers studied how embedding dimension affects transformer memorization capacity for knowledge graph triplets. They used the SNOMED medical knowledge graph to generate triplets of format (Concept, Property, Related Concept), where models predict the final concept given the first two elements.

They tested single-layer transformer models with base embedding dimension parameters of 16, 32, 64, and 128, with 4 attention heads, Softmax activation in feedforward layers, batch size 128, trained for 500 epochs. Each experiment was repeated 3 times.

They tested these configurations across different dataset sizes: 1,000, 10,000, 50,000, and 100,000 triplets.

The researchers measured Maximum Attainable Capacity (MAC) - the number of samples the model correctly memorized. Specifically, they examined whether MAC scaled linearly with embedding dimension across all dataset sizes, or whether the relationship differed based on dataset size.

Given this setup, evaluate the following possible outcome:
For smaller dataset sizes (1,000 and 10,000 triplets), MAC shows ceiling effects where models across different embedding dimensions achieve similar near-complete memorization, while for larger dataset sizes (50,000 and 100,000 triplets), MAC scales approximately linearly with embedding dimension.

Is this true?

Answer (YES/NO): NO